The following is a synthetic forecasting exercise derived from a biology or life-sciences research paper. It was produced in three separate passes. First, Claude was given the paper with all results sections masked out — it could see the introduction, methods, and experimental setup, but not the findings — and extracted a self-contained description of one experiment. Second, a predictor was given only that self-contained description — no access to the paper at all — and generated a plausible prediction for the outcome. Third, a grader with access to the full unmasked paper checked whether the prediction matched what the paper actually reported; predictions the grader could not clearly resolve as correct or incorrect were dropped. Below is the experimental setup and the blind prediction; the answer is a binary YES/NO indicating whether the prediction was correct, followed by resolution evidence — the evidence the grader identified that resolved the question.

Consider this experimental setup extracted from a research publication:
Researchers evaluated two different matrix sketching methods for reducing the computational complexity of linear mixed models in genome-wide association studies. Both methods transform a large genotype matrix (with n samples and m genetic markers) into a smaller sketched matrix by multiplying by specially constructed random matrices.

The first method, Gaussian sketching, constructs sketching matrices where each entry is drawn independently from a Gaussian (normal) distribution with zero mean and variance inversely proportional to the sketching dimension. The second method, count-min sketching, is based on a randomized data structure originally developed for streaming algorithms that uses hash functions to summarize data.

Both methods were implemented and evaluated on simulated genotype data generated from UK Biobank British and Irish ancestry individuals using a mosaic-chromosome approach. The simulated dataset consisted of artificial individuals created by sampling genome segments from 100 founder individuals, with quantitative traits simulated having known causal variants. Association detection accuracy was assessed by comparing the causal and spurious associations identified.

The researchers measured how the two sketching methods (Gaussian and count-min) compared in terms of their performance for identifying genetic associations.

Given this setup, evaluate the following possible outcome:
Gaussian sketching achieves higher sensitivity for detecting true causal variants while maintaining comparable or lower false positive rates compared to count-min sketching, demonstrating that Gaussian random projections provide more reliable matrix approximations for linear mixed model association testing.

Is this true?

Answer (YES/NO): NO